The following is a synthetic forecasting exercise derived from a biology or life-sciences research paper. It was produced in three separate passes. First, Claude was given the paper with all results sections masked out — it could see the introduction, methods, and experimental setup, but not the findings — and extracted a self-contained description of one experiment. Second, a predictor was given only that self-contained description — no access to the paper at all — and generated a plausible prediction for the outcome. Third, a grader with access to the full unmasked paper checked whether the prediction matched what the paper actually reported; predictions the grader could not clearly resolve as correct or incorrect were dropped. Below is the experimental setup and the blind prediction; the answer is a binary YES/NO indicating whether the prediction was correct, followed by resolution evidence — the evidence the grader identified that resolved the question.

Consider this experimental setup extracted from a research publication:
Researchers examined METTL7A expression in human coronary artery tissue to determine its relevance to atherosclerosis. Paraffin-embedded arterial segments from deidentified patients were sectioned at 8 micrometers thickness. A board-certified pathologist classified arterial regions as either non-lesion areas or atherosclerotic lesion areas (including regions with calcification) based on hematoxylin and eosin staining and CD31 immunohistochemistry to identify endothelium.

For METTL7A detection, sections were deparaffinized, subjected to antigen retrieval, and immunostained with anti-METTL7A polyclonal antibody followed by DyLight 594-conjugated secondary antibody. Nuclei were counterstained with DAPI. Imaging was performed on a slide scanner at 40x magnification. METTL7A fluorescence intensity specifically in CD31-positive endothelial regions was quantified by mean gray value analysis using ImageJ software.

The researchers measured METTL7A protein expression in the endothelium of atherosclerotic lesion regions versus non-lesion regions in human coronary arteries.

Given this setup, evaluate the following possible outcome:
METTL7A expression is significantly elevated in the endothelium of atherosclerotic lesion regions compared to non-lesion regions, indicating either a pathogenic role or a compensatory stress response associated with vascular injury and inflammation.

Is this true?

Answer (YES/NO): NO